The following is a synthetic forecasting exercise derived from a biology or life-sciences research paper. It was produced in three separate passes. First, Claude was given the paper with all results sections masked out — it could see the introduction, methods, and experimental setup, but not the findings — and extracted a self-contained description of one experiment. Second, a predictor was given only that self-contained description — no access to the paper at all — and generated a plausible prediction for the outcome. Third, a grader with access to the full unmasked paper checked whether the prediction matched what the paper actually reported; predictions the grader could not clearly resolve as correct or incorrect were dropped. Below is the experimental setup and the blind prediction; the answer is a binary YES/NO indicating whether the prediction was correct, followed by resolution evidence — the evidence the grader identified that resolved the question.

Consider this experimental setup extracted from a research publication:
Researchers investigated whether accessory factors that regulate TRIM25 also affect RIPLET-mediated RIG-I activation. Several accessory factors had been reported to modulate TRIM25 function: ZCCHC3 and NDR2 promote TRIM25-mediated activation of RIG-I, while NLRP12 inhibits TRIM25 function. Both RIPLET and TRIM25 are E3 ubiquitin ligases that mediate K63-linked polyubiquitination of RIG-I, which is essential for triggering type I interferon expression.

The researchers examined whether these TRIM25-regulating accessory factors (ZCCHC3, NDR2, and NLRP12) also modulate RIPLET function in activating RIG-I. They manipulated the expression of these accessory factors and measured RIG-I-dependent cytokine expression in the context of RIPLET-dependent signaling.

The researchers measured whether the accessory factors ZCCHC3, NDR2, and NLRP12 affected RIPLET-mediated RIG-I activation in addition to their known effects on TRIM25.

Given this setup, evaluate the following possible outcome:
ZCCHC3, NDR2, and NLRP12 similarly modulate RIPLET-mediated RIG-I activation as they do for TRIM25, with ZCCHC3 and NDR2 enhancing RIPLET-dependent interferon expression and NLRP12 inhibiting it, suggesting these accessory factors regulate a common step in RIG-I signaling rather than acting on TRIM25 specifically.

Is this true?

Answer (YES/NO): NO